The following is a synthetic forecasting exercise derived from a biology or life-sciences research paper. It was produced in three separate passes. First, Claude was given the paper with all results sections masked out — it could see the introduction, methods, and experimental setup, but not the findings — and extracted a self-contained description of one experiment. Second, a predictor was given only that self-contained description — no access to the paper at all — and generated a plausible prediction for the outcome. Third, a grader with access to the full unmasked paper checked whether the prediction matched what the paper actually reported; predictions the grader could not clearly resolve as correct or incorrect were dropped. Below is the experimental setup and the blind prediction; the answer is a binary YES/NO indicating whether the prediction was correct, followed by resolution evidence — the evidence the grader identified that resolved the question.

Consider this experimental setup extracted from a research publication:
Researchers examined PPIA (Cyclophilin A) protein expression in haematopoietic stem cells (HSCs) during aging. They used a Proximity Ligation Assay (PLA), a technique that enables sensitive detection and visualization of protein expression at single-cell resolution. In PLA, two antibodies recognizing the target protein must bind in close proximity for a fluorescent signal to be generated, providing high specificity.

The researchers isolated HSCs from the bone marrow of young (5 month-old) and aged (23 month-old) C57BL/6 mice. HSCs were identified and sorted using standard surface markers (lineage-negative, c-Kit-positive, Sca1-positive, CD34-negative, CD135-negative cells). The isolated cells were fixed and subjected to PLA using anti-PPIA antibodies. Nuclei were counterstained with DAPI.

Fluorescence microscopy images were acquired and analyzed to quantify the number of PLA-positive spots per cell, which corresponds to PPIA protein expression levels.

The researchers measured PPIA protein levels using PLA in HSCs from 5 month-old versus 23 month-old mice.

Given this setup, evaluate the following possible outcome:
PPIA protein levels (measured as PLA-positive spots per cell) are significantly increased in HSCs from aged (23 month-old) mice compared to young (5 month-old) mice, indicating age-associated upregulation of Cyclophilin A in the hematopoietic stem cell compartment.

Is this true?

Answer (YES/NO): NO